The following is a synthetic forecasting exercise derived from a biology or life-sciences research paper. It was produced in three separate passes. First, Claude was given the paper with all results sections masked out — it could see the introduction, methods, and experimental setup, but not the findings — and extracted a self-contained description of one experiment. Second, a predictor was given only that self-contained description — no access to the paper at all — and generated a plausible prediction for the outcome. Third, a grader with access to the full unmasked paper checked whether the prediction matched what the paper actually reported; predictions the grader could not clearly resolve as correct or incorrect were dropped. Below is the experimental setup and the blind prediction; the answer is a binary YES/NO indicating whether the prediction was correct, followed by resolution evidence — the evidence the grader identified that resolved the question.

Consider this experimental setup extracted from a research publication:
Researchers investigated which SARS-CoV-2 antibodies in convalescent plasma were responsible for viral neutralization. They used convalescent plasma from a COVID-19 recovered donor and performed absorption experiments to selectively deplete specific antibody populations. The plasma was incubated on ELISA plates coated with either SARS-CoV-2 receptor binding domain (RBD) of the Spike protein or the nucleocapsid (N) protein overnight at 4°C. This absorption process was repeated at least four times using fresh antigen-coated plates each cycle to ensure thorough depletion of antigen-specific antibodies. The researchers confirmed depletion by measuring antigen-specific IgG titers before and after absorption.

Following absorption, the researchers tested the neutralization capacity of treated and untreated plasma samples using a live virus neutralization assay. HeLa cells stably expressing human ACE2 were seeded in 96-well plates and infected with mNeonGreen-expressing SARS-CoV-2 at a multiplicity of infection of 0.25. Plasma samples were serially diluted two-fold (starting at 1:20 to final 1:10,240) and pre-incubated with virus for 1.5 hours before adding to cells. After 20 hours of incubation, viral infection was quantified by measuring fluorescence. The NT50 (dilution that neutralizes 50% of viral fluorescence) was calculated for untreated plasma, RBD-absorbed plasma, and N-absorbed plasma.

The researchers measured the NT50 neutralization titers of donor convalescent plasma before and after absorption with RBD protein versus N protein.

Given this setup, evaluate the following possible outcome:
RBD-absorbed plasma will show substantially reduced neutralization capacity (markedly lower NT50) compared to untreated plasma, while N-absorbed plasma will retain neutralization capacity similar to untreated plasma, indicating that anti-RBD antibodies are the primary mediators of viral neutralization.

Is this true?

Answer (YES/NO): YES